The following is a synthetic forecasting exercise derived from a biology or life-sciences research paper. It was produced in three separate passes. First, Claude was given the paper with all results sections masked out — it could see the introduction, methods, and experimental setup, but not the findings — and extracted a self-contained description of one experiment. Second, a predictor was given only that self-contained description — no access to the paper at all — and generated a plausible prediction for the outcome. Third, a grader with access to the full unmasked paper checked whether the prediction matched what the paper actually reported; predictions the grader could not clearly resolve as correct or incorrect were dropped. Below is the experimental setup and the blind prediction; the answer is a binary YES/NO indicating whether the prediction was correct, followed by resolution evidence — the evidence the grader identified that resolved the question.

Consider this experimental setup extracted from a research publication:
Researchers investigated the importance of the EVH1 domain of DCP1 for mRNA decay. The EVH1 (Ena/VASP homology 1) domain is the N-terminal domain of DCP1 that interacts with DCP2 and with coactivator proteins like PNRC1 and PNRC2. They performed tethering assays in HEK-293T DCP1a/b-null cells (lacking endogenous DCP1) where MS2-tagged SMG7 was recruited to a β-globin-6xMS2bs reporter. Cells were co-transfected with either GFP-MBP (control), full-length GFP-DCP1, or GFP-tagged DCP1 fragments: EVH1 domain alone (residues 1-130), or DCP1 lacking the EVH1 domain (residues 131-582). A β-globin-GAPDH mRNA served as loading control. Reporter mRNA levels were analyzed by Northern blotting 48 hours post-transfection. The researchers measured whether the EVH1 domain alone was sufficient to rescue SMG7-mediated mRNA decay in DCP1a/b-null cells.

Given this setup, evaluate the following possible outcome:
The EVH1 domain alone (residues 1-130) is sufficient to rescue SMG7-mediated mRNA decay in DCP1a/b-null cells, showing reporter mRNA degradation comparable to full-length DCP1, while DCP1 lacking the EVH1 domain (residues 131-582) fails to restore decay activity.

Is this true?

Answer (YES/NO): YES